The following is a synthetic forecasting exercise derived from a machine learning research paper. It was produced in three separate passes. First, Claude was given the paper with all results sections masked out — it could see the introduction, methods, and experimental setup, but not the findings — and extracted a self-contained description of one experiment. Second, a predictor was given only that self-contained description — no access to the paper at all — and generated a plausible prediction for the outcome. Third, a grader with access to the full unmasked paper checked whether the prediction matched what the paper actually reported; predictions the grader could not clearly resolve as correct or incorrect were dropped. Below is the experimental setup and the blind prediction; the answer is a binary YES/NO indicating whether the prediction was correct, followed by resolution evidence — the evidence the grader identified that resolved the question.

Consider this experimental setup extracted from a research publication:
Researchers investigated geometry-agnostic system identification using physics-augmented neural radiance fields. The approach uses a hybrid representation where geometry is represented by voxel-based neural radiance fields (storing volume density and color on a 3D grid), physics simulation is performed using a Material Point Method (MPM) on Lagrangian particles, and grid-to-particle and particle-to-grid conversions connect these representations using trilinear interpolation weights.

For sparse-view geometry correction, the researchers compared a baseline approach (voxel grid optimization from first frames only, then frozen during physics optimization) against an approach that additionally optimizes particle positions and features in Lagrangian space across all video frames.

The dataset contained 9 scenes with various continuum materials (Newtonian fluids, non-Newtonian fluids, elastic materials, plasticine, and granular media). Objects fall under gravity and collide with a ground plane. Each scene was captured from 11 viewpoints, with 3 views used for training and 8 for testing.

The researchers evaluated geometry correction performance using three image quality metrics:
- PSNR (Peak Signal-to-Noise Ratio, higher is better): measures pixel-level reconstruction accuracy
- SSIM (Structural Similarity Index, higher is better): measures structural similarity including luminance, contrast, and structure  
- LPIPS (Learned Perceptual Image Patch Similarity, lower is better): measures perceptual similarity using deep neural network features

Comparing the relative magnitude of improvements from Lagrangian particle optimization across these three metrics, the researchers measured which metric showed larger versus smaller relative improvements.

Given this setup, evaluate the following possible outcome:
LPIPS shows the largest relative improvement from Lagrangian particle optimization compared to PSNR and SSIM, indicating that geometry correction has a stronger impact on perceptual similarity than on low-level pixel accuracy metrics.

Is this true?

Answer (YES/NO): NO